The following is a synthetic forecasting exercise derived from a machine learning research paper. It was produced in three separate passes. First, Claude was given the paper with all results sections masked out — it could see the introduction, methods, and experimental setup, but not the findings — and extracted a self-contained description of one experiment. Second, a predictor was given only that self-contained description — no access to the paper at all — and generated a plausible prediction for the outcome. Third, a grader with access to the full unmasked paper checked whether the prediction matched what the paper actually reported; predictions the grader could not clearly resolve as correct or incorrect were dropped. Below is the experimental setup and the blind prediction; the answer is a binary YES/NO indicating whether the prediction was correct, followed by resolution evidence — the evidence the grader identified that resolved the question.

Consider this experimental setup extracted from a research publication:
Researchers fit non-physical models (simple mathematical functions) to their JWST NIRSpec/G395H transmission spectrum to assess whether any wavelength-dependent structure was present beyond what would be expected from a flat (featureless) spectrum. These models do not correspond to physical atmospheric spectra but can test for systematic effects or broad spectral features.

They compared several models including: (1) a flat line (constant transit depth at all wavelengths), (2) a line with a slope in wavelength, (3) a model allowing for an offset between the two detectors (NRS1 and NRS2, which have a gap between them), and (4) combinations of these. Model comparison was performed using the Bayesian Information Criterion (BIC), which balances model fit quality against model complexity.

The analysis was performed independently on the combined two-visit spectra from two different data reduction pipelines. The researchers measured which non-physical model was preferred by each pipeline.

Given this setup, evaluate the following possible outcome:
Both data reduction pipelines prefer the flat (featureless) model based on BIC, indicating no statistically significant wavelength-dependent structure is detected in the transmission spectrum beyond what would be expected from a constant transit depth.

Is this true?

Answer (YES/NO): YES